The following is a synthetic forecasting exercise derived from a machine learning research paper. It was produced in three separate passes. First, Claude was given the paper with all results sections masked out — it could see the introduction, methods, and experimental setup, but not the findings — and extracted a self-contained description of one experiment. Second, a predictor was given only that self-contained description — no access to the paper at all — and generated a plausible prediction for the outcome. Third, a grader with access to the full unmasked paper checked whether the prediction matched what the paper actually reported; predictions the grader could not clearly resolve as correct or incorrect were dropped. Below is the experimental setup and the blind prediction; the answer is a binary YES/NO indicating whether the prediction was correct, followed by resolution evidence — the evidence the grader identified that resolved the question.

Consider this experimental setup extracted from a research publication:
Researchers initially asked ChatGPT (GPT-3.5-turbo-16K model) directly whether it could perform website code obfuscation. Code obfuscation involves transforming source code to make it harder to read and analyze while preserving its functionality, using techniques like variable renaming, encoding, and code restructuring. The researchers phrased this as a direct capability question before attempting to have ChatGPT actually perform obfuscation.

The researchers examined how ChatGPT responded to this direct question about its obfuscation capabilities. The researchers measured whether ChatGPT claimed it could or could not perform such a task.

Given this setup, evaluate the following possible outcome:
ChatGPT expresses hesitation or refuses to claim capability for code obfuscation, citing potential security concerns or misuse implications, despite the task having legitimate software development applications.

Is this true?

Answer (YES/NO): NO